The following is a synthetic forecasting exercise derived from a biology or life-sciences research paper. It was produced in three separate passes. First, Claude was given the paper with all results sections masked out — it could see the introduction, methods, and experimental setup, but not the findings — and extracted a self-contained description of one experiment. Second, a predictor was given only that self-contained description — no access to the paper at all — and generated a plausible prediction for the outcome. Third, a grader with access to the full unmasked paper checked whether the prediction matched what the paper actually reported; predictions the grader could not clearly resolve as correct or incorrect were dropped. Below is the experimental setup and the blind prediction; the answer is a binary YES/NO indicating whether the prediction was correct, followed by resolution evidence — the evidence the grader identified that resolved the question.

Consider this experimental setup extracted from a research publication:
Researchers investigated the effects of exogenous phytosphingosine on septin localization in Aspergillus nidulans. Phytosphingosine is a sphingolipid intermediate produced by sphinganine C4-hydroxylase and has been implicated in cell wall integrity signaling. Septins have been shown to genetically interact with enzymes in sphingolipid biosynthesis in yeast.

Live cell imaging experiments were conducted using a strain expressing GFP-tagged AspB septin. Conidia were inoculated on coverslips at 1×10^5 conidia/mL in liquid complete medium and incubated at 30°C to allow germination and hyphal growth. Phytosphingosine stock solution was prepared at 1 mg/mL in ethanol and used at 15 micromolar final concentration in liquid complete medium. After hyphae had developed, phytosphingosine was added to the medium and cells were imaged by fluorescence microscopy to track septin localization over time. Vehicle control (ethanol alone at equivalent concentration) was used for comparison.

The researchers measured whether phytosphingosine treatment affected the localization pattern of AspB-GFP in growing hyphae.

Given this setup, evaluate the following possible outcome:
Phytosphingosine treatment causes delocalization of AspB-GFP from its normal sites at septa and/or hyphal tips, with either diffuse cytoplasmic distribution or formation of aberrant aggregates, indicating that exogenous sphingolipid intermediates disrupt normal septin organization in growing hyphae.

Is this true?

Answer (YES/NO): YES